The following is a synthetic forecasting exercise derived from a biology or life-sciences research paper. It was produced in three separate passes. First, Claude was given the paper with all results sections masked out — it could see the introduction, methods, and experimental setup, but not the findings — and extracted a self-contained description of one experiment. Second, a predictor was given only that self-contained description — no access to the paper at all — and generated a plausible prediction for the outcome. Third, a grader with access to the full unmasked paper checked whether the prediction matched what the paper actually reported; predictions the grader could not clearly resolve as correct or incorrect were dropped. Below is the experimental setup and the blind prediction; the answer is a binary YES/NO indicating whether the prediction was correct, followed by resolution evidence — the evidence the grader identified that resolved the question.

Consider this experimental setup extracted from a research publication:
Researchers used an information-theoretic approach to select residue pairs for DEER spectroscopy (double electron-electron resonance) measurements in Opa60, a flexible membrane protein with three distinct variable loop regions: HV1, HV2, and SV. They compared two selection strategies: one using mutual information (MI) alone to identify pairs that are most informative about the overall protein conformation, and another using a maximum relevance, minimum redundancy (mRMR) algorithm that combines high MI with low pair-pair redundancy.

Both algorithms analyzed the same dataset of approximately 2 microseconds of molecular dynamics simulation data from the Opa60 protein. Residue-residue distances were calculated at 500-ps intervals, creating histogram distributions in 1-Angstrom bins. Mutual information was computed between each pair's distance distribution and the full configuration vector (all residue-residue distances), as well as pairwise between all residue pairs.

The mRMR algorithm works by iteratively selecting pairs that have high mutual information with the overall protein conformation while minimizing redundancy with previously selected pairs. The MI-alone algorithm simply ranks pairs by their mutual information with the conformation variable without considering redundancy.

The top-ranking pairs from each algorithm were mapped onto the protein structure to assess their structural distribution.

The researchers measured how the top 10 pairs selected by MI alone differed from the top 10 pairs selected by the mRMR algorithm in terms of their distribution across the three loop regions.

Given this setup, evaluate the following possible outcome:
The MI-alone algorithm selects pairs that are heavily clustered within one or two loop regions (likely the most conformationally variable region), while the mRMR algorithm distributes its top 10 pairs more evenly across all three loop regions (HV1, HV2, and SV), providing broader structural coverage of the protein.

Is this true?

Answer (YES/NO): YES